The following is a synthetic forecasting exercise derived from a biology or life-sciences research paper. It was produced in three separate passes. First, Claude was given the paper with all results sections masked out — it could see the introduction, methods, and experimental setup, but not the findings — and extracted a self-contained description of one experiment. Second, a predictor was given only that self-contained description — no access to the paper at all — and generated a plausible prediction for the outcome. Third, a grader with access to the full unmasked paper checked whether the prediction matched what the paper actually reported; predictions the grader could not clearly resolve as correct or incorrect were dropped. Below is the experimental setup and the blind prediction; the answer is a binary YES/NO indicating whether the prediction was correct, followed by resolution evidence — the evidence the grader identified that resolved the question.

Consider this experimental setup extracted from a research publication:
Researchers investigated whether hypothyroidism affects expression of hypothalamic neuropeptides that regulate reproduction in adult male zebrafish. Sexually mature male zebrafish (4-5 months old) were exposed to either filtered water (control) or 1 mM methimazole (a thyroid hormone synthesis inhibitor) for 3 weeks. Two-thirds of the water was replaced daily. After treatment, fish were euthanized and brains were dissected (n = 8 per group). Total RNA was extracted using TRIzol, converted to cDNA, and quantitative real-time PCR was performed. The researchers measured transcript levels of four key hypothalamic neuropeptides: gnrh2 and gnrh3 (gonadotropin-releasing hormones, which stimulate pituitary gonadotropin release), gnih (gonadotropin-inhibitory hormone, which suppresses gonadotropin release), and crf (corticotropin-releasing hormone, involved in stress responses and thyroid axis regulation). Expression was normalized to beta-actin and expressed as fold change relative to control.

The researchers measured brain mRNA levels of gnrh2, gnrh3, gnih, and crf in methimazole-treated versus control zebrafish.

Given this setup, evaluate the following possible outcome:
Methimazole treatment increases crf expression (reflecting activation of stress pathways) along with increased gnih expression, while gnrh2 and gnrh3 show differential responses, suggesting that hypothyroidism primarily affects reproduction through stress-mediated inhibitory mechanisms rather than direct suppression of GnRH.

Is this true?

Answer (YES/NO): NO